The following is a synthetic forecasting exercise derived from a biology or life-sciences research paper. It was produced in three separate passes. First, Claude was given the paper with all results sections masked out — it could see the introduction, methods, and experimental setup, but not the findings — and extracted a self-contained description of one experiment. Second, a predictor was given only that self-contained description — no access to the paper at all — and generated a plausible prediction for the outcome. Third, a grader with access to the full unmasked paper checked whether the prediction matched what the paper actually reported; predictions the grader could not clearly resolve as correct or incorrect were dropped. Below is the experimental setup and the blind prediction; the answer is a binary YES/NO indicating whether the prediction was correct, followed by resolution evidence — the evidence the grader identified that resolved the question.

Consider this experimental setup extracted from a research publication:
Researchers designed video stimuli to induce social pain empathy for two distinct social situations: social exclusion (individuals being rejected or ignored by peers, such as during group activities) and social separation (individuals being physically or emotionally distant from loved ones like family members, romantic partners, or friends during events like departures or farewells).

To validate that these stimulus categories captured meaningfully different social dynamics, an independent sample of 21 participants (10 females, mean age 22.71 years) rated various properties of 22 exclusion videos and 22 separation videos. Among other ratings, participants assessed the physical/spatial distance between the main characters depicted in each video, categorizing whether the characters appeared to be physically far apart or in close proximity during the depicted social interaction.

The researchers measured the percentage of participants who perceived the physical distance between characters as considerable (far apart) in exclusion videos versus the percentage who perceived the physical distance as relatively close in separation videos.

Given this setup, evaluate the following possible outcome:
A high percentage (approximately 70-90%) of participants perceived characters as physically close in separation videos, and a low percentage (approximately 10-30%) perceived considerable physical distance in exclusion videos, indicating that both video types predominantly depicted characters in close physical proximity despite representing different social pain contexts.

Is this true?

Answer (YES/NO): NO